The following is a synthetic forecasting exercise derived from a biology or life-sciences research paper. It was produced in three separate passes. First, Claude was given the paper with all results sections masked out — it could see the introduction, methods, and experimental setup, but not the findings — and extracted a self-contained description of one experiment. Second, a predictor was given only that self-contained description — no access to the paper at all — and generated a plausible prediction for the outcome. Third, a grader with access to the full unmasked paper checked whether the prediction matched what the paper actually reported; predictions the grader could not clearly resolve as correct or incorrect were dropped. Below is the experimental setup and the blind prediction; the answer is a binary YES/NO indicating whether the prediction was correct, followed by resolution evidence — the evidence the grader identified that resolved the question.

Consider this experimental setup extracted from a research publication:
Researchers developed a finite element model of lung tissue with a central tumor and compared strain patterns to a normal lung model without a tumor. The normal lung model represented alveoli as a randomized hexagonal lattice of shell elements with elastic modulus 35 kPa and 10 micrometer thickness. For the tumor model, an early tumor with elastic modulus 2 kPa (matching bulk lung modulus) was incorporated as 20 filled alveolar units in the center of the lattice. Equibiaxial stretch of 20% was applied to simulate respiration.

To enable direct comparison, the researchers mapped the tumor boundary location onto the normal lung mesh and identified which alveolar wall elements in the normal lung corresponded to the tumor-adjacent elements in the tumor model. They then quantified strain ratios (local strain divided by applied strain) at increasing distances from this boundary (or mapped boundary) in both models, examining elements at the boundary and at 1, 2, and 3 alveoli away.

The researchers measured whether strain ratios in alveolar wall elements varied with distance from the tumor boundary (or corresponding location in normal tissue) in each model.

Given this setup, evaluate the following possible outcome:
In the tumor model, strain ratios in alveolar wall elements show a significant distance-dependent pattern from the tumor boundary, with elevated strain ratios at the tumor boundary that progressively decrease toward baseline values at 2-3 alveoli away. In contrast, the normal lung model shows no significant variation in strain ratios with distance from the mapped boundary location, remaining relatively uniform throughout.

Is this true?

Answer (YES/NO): YES